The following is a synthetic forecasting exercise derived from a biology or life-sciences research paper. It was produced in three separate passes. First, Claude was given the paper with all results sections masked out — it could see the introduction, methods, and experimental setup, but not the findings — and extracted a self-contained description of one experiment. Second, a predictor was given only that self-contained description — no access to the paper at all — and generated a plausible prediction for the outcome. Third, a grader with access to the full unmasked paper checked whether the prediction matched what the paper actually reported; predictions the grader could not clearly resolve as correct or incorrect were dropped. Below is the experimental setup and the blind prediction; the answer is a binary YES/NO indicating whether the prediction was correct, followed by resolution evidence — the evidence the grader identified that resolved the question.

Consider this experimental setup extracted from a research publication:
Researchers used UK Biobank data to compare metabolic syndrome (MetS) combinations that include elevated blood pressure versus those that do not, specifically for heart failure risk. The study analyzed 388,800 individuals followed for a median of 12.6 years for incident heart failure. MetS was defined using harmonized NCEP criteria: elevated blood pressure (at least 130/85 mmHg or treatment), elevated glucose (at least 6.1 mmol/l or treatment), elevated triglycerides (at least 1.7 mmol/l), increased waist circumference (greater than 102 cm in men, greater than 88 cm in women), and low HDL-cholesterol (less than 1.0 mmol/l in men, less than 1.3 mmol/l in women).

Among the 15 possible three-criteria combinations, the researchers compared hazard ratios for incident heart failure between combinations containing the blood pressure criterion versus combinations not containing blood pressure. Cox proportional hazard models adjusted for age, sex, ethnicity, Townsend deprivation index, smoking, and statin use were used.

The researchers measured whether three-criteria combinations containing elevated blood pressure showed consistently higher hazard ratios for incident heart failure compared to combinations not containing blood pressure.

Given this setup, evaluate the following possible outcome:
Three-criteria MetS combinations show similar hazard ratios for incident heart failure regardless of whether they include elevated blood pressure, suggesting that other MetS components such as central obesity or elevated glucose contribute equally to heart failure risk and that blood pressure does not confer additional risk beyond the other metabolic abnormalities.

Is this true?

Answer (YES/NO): NO